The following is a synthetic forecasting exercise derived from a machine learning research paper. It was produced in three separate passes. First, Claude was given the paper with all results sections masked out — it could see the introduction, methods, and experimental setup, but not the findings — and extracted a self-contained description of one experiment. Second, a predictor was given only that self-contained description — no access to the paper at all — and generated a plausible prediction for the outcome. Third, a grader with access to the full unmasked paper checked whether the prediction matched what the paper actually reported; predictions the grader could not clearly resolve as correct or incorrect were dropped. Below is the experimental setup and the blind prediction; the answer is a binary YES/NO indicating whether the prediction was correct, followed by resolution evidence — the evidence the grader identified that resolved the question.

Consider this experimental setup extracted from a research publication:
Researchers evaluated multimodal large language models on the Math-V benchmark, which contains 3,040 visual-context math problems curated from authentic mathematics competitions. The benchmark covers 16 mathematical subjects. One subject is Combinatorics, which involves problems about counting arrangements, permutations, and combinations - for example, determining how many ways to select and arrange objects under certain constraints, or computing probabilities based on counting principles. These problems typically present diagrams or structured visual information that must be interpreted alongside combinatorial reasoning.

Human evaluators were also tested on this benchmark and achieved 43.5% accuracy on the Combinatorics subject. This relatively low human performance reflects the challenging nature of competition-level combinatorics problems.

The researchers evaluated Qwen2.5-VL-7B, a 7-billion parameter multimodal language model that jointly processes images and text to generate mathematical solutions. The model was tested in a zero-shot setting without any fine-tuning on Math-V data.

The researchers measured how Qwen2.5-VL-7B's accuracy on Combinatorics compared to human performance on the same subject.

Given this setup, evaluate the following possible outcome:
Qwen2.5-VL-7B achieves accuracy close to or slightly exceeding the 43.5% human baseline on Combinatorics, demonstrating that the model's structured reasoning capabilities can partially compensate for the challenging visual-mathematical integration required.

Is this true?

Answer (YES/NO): NO